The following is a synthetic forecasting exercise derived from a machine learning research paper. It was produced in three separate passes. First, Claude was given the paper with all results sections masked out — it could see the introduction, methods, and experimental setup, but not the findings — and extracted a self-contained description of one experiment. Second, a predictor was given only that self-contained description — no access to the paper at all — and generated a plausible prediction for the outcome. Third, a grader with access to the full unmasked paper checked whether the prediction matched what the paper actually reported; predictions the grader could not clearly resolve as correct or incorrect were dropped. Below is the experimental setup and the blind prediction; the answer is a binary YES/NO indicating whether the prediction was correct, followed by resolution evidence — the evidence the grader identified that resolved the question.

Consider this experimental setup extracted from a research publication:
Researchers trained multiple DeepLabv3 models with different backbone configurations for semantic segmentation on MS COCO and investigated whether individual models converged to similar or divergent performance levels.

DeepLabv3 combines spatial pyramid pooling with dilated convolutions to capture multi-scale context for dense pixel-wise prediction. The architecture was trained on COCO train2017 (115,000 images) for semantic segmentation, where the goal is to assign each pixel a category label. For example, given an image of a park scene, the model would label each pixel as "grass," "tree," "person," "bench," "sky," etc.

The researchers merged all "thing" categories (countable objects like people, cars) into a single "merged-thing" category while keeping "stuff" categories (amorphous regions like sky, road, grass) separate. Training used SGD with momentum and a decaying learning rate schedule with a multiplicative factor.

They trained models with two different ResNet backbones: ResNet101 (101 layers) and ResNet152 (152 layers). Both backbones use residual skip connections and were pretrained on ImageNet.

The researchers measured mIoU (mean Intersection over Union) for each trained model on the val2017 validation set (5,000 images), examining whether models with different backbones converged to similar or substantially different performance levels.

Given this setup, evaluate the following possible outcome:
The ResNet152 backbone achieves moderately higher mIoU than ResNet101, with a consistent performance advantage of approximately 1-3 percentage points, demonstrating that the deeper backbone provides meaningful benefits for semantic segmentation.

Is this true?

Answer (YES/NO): NO